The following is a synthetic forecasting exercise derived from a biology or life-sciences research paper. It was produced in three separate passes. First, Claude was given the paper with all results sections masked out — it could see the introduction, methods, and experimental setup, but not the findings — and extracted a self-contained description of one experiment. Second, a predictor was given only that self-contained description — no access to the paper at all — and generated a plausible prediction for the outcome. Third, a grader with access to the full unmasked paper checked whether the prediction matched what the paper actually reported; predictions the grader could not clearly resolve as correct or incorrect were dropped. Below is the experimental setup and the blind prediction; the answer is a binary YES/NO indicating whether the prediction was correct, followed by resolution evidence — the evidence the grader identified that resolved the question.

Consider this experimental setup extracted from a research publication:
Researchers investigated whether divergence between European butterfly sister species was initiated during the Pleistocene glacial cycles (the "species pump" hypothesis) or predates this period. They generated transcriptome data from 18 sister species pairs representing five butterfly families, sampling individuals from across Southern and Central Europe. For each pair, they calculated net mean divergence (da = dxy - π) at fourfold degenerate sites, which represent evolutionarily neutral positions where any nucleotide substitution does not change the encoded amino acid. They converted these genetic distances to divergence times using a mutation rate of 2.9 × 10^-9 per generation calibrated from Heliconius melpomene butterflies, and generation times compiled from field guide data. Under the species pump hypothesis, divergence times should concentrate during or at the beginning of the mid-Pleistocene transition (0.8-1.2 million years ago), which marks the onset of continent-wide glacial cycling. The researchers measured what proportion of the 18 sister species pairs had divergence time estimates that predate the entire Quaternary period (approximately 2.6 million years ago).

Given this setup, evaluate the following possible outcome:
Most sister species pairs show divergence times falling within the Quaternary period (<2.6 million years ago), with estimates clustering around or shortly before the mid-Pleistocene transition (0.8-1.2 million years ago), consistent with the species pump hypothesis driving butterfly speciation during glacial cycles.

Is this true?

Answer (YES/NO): NO